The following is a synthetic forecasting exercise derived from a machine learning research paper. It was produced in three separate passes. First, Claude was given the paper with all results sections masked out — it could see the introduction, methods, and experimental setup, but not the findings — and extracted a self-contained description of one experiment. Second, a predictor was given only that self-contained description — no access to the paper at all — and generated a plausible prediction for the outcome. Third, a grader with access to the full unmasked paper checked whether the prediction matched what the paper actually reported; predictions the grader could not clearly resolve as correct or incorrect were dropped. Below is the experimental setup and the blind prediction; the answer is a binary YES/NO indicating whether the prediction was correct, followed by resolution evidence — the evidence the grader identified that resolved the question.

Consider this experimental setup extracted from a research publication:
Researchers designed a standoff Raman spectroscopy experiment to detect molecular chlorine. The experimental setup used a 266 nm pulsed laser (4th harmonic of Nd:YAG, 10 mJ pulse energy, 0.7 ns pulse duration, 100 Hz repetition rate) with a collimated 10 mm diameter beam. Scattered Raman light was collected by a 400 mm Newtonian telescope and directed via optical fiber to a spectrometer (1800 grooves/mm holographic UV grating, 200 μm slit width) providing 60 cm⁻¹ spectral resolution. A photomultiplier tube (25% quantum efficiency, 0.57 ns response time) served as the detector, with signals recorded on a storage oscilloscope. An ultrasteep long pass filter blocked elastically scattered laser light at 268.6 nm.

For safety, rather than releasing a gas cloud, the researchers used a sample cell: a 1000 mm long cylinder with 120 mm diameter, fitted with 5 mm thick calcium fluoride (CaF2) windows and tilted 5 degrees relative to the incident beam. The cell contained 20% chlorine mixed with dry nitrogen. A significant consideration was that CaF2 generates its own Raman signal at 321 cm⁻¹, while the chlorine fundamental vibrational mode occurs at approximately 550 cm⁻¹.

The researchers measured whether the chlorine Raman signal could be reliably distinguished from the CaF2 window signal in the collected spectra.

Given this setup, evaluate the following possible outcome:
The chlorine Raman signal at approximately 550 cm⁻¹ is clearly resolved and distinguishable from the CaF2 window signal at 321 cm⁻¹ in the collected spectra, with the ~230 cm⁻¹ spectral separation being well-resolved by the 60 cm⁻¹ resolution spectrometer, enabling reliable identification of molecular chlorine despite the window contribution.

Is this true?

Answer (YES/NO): NO